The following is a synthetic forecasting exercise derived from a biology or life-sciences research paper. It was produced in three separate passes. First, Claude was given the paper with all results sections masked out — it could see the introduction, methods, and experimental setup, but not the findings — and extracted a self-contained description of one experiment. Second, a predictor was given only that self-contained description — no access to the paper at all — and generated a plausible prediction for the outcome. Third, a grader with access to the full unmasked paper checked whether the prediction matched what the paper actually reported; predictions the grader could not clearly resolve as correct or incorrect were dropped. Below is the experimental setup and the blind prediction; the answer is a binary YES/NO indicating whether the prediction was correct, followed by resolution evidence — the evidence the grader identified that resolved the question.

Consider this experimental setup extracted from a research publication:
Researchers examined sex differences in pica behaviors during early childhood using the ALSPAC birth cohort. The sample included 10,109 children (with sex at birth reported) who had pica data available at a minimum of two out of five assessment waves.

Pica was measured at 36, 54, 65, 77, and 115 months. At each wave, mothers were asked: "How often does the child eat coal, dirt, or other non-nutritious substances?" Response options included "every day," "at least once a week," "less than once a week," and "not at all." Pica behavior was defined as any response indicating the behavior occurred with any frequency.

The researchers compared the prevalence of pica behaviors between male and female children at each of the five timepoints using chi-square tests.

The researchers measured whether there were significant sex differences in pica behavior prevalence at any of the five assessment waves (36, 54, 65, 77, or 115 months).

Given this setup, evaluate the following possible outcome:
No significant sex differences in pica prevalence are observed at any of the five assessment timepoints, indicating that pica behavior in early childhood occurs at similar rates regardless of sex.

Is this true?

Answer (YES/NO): NO